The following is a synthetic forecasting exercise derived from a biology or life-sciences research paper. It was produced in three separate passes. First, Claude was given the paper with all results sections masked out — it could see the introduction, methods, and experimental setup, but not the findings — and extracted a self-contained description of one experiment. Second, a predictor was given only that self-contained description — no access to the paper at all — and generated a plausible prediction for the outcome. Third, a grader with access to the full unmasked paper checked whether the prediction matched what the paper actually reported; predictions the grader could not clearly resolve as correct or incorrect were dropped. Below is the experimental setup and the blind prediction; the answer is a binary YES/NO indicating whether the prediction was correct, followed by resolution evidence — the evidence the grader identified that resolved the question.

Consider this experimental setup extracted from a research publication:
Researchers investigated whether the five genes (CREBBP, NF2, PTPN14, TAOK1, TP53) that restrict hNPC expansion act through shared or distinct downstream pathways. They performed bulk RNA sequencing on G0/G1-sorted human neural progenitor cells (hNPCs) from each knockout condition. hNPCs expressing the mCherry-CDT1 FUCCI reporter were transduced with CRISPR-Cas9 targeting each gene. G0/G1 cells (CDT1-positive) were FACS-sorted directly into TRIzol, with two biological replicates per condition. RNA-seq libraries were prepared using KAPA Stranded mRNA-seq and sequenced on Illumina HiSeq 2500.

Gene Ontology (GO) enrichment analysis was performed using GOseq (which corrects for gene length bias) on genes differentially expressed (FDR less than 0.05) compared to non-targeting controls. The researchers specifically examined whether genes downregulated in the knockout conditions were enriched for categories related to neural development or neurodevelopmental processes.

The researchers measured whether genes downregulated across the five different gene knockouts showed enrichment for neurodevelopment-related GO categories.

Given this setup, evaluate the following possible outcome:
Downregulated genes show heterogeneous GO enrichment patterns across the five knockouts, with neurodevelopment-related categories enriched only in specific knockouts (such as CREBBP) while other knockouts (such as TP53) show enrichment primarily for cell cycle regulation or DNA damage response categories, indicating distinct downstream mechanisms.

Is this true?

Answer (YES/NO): NO